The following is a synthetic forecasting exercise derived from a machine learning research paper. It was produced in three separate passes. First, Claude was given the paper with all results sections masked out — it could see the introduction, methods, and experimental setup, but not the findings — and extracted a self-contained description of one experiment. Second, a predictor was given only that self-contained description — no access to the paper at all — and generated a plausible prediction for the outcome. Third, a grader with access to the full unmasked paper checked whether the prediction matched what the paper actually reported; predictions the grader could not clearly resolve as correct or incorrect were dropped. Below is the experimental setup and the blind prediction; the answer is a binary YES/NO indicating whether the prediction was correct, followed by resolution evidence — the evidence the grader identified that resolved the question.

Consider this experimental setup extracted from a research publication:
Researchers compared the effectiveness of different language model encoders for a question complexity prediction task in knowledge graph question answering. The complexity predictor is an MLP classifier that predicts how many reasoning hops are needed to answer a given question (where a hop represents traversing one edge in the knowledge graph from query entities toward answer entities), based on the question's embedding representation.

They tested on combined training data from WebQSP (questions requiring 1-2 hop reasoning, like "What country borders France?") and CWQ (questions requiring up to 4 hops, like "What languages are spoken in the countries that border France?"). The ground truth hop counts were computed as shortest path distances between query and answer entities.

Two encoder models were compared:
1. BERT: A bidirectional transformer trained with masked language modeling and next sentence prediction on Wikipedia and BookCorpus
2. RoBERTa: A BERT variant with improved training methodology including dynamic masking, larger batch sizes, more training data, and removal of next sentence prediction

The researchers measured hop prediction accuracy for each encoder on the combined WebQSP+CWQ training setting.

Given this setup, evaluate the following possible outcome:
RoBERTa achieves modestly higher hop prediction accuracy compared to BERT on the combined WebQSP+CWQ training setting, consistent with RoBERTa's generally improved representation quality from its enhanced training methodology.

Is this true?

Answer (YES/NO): NO